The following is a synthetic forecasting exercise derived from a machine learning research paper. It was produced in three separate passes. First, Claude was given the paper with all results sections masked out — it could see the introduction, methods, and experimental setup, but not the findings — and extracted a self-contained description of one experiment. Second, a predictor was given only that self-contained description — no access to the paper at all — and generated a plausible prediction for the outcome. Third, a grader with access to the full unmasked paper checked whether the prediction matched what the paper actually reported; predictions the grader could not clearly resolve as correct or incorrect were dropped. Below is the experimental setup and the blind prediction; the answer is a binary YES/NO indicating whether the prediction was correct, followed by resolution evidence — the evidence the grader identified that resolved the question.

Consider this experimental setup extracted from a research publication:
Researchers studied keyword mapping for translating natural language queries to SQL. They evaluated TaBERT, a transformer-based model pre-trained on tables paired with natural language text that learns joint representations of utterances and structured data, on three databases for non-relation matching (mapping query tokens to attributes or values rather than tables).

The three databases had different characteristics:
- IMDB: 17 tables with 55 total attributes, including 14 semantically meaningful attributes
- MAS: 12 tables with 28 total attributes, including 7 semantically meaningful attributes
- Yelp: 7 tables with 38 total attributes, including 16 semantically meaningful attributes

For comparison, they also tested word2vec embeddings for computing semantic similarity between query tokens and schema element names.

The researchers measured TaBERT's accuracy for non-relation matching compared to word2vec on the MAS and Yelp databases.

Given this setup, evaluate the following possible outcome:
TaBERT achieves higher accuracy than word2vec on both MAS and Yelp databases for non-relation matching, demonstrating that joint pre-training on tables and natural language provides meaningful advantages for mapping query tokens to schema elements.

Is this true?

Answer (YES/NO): NO